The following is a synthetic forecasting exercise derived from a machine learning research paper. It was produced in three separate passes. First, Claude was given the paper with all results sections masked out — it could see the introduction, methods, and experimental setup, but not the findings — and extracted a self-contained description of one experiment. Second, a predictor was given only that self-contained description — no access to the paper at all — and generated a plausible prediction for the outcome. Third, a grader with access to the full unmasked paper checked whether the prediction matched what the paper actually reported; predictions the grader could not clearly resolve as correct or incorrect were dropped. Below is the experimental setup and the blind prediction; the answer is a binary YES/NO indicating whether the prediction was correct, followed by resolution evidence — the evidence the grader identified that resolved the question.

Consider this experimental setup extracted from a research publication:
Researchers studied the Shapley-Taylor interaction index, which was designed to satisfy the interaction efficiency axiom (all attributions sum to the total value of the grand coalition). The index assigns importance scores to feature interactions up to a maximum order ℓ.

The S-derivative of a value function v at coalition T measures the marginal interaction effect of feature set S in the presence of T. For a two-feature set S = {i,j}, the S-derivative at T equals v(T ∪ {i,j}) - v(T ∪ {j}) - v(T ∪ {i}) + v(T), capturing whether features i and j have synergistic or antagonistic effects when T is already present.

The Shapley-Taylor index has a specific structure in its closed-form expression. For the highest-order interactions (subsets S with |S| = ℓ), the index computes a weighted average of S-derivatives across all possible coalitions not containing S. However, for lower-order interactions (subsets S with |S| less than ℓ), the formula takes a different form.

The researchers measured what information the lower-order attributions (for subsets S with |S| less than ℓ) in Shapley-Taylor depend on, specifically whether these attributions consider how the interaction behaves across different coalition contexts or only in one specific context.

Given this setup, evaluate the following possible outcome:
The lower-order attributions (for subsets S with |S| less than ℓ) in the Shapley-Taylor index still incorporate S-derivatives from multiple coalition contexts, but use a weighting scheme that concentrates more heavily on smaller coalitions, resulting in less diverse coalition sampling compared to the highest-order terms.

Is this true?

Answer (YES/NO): NO